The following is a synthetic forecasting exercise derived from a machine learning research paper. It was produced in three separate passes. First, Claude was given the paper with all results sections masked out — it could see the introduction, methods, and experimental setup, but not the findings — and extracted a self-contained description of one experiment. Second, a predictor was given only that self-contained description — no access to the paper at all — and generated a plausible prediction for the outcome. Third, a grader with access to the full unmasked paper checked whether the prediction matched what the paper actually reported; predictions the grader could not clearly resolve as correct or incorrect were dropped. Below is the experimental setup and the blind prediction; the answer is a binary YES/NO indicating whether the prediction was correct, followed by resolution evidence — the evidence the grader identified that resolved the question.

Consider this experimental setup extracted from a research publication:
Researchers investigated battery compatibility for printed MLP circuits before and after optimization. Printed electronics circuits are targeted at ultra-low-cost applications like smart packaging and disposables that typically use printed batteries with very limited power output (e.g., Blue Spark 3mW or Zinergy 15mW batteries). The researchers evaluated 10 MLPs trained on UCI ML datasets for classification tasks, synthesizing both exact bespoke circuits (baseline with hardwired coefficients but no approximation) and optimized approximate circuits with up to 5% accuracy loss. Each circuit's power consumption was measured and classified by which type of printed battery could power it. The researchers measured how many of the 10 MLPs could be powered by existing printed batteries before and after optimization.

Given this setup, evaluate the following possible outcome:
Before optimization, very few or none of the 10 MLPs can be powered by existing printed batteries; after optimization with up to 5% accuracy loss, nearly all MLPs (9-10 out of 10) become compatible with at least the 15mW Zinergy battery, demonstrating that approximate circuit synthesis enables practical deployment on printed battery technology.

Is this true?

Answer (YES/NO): NO